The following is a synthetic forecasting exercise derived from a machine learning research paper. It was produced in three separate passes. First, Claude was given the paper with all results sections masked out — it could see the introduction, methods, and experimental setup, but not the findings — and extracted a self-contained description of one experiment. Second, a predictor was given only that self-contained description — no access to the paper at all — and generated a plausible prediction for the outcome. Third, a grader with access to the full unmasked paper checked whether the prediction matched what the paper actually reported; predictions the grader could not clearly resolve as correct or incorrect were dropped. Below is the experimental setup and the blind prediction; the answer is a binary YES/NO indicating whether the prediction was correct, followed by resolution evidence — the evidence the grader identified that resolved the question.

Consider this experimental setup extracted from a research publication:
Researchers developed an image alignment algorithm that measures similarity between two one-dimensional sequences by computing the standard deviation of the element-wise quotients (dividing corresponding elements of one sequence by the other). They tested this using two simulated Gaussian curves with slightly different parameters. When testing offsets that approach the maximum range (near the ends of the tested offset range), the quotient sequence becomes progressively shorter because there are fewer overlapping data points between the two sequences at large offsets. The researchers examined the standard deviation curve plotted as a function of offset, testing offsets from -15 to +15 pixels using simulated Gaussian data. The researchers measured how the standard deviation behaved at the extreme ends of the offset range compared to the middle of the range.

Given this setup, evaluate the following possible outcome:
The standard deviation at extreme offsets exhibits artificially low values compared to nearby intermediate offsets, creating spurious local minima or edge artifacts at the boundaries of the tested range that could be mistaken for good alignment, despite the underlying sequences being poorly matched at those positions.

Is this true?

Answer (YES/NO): YES